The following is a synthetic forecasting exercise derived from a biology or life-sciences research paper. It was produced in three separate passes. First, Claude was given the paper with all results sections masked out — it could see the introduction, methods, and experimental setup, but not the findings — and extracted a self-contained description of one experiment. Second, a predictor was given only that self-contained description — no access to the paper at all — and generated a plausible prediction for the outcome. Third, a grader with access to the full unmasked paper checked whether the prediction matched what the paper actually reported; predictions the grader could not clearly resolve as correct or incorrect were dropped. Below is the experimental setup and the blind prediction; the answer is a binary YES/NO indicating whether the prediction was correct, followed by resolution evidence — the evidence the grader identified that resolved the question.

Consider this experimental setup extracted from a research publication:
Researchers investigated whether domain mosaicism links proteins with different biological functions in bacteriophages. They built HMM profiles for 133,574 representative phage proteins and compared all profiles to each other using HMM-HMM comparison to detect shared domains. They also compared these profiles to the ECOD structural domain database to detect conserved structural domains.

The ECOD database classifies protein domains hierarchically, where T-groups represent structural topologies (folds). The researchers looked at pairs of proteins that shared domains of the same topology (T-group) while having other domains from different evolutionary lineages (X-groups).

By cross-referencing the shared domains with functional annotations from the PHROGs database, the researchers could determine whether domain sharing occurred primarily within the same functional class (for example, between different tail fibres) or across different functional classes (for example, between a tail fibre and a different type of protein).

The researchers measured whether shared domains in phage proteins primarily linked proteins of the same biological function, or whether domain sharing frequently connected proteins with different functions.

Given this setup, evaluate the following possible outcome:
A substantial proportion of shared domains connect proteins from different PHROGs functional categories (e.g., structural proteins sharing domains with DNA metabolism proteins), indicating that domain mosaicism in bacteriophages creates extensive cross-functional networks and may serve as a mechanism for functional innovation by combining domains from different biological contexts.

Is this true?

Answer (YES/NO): YES